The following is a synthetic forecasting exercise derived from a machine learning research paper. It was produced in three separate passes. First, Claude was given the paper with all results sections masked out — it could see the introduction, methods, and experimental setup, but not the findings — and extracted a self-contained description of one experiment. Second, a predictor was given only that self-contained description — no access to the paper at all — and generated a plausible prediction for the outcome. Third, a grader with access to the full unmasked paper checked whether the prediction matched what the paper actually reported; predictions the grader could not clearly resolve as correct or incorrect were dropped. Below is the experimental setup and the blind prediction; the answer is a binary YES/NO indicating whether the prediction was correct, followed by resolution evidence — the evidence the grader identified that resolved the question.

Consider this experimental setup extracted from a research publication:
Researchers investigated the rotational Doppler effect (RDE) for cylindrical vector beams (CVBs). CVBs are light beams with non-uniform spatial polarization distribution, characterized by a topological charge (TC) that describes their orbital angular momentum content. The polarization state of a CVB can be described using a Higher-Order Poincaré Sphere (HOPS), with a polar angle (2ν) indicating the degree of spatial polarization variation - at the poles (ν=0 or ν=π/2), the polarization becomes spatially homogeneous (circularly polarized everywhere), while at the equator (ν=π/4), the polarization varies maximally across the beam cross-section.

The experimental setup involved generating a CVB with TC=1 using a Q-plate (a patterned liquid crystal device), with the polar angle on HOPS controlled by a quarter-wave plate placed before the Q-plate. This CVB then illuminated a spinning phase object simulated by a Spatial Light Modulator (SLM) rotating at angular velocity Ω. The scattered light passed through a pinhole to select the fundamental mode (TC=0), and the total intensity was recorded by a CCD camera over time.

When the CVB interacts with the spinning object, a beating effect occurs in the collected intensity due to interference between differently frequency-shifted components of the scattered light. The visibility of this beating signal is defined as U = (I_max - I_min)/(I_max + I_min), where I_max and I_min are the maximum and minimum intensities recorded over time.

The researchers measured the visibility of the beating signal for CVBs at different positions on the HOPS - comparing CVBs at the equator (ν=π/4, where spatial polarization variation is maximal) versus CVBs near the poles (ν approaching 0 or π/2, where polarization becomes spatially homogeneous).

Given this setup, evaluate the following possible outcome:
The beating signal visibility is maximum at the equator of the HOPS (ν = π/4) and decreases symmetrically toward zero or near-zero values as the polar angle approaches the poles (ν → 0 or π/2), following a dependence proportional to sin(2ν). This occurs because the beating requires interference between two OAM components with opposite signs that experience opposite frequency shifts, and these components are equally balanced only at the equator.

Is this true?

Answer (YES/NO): YES